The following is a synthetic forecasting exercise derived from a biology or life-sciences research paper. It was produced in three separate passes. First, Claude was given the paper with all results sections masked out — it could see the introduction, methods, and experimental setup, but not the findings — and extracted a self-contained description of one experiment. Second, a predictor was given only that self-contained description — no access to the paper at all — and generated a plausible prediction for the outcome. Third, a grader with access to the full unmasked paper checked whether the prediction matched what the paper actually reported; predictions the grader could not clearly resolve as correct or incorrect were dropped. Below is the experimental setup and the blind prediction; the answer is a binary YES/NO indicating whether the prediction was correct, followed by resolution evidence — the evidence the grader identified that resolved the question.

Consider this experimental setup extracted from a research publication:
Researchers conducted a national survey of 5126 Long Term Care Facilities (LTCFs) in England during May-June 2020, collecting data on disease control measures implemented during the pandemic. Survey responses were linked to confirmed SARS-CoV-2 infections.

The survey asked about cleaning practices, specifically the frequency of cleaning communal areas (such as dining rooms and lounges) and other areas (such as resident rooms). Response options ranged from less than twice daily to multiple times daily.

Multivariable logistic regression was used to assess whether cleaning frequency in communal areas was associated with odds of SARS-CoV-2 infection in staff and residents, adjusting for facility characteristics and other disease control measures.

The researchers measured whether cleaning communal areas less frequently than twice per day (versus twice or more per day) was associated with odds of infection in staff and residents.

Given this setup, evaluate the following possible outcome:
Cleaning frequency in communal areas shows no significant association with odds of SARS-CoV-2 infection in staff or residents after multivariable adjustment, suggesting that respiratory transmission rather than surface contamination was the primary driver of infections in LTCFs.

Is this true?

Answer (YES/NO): NO